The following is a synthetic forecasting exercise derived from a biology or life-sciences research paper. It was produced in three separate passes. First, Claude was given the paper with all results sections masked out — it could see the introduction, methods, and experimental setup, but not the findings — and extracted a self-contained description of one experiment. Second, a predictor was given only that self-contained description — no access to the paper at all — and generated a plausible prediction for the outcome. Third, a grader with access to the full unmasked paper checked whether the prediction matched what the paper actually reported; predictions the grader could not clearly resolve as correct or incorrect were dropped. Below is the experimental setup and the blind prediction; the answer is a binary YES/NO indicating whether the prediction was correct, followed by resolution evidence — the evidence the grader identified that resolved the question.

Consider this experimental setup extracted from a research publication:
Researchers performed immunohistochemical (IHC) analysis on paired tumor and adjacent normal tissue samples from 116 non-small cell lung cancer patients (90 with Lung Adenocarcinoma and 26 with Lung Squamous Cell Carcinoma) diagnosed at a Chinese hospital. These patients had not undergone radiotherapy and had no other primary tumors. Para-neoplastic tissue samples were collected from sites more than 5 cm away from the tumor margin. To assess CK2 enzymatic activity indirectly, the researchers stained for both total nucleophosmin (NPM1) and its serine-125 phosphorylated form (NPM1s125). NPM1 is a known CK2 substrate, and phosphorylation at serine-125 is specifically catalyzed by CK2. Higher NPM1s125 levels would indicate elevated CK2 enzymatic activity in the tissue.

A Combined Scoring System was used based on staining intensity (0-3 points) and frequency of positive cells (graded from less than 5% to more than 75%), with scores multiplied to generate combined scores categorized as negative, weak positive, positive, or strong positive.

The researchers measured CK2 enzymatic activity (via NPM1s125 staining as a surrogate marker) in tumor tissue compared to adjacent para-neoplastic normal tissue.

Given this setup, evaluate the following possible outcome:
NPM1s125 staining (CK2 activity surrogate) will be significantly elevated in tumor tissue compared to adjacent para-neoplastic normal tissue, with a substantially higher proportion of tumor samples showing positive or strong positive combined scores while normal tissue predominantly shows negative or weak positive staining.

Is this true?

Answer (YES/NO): YES